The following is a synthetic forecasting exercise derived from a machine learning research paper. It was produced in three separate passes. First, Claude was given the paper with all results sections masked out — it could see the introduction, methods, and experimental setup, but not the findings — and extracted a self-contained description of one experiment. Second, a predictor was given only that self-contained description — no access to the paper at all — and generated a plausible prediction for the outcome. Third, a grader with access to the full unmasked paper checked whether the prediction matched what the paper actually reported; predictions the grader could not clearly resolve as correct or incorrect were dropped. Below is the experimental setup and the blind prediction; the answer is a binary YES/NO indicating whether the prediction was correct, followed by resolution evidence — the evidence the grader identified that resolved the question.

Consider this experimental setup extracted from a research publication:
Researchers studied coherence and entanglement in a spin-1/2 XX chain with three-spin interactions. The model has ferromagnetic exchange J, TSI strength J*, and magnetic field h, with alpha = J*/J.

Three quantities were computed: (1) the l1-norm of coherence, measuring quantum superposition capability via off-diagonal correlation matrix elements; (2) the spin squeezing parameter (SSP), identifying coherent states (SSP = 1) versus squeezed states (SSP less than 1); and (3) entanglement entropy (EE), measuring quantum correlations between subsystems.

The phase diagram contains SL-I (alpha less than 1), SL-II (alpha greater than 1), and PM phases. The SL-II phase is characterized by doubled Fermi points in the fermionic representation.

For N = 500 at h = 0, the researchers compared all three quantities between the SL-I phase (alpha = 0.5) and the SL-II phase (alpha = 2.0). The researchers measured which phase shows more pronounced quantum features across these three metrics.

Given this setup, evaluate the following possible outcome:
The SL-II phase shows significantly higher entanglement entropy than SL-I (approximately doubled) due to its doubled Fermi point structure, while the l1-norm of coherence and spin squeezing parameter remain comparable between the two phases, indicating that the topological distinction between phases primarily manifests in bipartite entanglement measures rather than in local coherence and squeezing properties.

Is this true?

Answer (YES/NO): NO